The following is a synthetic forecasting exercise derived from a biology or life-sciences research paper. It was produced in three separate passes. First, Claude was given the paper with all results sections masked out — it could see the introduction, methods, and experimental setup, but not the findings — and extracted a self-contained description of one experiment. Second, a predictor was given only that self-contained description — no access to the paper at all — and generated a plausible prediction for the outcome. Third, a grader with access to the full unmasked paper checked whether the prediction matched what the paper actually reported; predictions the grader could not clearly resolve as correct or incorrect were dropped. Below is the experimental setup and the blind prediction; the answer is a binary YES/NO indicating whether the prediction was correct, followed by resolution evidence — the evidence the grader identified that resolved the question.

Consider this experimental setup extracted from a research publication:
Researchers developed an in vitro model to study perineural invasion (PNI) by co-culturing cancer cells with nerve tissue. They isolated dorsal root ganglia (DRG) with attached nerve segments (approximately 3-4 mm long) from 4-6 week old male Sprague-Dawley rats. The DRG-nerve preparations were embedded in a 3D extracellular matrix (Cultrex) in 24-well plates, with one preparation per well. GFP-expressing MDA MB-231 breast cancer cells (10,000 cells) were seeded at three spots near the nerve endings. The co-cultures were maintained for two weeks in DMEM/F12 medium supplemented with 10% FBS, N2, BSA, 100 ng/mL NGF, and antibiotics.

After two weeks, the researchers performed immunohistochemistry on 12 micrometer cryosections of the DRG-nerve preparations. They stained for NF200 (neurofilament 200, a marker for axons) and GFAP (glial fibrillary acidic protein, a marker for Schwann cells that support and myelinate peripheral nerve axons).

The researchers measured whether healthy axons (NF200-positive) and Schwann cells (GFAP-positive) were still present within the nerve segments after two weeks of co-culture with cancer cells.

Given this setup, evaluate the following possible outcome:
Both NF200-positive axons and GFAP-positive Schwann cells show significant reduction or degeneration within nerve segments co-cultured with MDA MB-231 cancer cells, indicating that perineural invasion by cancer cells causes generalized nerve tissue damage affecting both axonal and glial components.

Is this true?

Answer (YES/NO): NO